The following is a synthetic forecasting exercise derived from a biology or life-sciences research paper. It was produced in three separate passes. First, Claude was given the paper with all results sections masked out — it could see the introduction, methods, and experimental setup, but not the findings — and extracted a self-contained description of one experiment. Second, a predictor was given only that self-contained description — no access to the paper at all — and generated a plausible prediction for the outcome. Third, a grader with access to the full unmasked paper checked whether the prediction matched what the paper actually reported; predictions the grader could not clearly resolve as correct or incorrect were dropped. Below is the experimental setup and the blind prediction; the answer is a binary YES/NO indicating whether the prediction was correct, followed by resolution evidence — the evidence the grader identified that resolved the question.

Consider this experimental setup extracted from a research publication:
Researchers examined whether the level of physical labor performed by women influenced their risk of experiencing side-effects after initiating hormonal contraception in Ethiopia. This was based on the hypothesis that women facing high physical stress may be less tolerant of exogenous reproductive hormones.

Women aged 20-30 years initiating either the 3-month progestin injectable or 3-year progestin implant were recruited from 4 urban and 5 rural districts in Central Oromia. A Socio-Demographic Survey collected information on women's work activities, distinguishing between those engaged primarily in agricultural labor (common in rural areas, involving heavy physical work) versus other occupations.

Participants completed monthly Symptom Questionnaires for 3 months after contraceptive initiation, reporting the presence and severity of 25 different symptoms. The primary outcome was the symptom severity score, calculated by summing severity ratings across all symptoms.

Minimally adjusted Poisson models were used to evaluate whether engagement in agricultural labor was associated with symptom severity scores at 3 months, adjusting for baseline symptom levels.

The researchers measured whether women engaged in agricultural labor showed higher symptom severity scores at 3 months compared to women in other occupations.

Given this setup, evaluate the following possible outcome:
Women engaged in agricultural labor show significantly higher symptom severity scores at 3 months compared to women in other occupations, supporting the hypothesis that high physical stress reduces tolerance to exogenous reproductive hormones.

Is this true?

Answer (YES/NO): YES